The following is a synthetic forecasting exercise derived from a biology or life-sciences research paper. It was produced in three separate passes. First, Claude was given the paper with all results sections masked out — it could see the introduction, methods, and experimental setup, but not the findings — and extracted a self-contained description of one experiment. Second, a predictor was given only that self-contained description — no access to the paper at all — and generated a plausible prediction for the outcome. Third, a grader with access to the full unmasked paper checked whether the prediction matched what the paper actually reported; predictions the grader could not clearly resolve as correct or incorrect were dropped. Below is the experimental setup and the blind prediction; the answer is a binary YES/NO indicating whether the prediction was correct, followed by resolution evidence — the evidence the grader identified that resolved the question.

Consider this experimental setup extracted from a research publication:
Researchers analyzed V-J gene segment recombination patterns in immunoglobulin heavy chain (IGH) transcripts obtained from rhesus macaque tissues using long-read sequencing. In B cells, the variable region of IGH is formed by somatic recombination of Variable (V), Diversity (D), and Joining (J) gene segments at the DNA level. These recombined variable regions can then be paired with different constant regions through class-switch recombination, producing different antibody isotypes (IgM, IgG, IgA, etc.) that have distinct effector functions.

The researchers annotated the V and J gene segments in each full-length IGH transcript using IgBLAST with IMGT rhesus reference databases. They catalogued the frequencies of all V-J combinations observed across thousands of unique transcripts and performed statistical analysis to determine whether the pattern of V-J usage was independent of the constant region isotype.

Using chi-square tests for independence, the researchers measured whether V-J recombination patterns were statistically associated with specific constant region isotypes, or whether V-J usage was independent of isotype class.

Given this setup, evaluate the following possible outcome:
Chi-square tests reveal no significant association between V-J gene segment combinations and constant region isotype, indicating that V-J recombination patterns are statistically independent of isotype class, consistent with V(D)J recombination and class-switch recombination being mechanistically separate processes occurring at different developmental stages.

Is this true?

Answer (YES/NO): YES